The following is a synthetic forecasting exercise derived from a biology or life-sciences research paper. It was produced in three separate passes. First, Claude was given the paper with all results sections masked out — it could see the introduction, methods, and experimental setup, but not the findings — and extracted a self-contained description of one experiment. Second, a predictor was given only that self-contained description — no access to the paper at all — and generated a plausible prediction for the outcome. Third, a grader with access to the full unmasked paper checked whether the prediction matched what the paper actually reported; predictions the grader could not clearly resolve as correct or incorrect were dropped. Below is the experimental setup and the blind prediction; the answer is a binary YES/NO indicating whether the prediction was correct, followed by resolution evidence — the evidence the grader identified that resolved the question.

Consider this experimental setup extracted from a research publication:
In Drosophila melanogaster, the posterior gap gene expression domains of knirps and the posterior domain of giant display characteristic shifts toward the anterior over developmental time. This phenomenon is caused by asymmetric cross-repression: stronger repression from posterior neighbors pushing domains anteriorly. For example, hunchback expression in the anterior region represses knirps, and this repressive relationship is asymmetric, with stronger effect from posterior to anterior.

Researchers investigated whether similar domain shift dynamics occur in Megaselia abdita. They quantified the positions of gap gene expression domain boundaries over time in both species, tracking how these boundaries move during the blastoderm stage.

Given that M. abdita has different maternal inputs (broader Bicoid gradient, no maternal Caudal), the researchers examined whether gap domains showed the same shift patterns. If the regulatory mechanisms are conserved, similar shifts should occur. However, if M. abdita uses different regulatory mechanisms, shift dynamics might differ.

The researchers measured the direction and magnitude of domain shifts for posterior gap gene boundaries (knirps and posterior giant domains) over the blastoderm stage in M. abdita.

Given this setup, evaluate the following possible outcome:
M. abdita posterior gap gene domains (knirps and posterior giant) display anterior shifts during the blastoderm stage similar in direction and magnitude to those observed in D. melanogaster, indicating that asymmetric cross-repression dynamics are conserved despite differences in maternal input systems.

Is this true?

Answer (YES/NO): YES